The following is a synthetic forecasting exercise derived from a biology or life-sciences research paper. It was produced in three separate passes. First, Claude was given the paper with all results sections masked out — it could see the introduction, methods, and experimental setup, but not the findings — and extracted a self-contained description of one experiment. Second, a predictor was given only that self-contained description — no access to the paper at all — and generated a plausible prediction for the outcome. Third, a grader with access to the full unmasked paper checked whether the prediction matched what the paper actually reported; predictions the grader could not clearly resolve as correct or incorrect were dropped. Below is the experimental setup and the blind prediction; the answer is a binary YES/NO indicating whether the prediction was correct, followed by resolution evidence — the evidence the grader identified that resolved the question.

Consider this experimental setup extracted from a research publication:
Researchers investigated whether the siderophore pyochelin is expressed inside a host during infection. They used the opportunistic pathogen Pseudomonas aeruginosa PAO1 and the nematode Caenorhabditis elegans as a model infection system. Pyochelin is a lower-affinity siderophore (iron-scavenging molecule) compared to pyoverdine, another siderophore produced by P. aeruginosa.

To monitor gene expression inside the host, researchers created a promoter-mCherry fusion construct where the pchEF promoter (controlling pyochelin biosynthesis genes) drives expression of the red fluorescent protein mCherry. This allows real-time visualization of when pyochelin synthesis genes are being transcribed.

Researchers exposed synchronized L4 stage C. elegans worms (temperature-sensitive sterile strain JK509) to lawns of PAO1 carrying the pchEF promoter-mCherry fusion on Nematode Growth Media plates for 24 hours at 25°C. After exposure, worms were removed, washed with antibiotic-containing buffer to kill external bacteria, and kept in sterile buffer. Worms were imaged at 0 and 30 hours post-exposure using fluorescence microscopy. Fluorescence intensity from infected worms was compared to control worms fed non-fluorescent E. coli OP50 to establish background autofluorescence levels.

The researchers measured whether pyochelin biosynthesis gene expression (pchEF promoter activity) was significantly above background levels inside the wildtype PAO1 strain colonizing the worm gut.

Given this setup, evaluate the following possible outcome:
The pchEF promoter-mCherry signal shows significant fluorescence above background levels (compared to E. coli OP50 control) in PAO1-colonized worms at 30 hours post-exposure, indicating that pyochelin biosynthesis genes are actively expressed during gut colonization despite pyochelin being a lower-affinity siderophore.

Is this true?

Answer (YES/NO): NO